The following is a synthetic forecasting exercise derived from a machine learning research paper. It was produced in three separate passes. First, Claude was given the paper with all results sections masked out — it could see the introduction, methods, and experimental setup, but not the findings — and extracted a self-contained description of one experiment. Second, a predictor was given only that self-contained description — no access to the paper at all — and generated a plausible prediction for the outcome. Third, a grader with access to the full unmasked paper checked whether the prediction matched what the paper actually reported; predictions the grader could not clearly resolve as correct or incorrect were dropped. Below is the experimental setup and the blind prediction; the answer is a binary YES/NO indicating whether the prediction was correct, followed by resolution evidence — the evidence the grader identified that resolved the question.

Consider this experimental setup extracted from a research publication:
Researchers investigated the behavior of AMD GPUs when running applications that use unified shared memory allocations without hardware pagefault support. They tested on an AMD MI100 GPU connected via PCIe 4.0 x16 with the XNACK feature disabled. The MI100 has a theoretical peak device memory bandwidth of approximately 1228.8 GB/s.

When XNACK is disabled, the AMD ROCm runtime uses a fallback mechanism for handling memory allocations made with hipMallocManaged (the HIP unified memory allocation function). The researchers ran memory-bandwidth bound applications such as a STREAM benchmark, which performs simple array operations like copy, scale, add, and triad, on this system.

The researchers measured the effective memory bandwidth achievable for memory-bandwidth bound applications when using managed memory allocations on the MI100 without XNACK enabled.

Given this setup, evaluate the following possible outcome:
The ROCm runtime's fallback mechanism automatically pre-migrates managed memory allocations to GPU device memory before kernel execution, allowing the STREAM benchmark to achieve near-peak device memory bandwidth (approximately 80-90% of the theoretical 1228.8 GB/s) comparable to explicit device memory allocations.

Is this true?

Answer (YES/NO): NO